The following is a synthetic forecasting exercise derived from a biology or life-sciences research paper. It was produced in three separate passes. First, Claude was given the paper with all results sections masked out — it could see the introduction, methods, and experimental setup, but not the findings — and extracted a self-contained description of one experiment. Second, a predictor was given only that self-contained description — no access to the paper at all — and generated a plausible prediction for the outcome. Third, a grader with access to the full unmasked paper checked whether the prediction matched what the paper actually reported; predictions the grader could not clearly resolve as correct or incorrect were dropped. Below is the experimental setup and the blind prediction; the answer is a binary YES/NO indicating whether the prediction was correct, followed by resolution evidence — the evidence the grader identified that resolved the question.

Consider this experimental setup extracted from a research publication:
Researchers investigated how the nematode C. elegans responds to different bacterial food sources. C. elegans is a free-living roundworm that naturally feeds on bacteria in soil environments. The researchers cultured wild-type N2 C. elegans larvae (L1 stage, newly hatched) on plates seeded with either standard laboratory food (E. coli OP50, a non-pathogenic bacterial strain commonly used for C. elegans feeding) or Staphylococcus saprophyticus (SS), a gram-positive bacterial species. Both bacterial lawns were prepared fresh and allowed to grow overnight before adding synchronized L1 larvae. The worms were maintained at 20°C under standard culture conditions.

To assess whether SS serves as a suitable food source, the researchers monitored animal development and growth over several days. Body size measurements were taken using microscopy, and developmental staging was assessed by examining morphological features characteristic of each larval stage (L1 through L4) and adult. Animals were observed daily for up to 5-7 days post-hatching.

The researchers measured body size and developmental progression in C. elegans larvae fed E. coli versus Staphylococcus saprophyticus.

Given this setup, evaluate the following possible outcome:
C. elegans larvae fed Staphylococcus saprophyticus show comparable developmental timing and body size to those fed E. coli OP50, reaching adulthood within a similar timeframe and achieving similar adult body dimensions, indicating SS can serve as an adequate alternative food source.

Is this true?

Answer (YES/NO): NO